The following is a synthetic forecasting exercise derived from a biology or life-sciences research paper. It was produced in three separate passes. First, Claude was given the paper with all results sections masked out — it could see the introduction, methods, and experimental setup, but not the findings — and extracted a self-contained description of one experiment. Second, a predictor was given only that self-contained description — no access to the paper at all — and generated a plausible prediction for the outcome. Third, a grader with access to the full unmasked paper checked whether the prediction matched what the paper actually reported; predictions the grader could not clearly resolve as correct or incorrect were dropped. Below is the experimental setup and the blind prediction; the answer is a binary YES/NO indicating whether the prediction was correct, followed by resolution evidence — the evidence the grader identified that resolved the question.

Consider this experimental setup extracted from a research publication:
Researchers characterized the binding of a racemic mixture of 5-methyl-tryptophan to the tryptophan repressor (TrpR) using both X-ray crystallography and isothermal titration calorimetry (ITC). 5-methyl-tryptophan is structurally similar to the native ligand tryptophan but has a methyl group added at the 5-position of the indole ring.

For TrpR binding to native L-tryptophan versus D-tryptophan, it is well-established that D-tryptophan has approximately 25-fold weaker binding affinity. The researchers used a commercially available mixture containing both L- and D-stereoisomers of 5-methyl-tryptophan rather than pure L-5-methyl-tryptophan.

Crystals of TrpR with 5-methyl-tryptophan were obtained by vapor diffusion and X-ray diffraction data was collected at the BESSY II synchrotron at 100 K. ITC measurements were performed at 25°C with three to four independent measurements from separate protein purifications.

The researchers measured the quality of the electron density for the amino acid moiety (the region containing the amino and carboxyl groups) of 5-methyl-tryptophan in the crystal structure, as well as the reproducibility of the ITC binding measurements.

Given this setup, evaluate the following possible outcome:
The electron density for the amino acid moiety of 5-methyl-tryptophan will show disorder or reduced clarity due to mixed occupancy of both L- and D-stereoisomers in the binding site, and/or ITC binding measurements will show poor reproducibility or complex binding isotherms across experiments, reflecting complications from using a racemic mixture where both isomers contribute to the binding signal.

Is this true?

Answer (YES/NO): YES